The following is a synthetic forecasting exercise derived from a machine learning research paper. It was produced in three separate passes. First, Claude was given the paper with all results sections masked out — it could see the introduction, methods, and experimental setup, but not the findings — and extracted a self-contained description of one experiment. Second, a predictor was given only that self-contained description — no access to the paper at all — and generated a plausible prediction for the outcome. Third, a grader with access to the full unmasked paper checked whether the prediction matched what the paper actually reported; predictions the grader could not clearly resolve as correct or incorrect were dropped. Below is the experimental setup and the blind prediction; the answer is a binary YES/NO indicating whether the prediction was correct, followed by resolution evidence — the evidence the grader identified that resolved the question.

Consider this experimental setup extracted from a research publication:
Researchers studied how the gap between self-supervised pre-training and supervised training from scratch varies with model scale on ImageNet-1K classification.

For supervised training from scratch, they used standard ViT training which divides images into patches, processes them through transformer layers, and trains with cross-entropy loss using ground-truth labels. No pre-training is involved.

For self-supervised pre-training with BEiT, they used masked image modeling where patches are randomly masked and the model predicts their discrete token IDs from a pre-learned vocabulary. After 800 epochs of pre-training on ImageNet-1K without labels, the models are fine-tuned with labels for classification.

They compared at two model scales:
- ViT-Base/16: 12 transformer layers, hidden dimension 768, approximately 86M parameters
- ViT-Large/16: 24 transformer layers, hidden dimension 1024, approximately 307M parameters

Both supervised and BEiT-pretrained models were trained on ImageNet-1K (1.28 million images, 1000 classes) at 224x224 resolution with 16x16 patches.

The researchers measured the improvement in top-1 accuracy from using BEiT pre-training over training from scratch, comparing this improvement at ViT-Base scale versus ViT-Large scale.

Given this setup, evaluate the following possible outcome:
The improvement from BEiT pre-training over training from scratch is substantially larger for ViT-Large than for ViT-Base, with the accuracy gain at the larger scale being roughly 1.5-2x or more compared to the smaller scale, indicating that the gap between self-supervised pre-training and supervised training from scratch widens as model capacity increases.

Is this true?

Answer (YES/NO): YES